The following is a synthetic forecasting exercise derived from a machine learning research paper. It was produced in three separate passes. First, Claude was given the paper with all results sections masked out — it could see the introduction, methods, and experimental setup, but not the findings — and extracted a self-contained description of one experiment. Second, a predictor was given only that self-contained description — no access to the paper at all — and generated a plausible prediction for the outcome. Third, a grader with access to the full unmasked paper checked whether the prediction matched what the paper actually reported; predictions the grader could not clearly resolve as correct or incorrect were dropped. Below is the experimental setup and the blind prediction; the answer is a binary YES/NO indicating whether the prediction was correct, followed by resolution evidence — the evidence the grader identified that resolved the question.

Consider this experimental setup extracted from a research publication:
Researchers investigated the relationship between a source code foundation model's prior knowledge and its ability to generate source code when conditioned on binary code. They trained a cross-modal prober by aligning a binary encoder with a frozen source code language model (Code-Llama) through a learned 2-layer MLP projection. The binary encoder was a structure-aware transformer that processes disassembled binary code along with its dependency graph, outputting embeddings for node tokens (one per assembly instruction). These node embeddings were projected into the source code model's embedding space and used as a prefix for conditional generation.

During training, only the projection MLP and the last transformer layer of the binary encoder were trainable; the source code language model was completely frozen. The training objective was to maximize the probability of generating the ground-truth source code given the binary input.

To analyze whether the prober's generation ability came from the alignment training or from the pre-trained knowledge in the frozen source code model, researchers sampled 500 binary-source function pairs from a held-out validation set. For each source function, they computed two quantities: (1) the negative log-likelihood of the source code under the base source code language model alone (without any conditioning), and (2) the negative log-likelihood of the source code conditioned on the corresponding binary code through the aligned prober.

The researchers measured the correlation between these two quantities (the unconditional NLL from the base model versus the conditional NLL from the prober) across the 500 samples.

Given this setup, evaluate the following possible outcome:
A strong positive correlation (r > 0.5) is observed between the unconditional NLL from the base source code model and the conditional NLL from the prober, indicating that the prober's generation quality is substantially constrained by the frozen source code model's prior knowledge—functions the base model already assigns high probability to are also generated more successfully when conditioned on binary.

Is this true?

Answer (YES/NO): YES